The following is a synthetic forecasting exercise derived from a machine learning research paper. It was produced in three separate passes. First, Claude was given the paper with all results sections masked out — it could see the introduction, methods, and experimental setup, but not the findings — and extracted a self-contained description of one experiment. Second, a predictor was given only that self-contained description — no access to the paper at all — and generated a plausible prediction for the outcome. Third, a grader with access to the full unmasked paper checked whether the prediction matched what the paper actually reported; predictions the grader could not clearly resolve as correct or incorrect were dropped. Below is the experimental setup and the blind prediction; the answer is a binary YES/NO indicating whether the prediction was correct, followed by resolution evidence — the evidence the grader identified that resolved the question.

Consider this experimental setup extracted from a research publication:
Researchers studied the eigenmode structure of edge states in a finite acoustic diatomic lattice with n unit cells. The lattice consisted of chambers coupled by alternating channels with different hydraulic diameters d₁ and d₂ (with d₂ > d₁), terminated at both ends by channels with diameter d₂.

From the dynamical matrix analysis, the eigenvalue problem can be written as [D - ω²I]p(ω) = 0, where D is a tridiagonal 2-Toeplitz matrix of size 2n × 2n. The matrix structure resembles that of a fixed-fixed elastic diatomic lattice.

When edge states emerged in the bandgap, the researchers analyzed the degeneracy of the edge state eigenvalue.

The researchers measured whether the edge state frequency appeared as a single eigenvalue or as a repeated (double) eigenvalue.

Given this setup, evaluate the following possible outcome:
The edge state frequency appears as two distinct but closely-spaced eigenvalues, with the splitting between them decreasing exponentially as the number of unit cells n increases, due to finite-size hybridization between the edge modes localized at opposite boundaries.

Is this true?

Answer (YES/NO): NO